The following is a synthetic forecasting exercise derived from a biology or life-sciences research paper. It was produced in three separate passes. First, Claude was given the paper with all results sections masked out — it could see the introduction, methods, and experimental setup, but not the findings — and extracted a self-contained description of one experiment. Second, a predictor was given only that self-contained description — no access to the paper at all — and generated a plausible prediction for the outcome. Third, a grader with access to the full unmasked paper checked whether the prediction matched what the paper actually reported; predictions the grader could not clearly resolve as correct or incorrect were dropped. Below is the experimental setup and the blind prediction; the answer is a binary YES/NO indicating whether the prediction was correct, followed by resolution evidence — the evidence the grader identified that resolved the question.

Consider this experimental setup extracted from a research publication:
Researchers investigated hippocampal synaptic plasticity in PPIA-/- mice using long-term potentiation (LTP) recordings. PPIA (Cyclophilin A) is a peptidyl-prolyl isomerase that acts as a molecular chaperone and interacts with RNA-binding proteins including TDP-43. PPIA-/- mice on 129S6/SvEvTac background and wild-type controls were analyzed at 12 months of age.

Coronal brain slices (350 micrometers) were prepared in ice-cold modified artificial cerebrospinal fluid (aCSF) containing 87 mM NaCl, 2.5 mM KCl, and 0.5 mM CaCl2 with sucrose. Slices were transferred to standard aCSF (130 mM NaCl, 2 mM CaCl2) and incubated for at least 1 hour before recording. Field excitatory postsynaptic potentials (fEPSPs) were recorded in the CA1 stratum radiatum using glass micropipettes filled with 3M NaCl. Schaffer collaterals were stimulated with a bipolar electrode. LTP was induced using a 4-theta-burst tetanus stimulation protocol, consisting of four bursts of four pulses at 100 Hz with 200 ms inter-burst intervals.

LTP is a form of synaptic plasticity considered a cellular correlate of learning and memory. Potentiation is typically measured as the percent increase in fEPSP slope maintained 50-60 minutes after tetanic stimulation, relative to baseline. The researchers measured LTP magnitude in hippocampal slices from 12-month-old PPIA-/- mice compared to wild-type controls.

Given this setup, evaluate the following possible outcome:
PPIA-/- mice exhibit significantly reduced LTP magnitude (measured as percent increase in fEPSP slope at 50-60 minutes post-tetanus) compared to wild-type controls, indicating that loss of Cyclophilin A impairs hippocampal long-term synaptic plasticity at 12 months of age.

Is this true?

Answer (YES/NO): YES